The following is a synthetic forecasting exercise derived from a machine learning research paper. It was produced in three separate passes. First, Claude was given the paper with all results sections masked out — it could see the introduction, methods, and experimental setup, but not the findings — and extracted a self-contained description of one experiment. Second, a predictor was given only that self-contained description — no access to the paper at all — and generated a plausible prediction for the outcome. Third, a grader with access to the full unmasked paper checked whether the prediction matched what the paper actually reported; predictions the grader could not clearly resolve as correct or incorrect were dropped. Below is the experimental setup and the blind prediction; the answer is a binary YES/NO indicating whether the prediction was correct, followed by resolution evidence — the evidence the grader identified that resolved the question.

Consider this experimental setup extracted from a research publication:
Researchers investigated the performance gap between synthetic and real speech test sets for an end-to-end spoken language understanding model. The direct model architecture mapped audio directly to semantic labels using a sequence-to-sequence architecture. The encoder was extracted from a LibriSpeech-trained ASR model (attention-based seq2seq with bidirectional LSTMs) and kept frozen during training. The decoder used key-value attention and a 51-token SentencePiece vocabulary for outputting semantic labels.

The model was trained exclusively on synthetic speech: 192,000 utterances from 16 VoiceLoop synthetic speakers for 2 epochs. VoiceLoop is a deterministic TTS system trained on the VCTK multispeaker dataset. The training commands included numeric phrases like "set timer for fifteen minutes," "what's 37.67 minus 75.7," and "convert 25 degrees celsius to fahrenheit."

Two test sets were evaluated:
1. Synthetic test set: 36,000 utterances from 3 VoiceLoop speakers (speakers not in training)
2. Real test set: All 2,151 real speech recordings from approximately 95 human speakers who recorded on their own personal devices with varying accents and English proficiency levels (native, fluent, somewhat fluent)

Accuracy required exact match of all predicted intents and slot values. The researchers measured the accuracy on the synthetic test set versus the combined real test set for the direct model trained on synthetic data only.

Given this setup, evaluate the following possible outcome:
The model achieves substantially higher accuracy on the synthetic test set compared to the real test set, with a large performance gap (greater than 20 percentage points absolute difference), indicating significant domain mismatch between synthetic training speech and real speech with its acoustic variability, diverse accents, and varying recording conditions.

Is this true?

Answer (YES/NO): YES